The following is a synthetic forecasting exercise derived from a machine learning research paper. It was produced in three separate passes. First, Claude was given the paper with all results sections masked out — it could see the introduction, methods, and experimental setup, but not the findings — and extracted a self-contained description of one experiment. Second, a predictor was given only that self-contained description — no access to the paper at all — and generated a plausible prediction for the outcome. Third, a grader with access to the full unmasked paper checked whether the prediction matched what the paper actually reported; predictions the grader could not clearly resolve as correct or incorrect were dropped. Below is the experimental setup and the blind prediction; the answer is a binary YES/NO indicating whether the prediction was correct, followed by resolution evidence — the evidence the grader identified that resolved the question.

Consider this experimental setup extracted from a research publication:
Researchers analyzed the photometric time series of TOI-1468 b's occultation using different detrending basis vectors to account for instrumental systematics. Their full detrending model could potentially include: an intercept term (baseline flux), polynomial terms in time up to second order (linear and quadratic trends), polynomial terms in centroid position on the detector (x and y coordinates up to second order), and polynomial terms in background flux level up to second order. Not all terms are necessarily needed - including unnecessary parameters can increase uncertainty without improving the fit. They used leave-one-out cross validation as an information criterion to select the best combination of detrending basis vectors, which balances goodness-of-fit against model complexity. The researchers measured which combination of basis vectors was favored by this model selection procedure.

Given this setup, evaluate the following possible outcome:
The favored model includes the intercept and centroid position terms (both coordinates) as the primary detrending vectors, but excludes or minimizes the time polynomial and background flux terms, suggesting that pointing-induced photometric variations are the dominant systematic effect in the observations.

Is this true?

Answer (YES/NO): NO